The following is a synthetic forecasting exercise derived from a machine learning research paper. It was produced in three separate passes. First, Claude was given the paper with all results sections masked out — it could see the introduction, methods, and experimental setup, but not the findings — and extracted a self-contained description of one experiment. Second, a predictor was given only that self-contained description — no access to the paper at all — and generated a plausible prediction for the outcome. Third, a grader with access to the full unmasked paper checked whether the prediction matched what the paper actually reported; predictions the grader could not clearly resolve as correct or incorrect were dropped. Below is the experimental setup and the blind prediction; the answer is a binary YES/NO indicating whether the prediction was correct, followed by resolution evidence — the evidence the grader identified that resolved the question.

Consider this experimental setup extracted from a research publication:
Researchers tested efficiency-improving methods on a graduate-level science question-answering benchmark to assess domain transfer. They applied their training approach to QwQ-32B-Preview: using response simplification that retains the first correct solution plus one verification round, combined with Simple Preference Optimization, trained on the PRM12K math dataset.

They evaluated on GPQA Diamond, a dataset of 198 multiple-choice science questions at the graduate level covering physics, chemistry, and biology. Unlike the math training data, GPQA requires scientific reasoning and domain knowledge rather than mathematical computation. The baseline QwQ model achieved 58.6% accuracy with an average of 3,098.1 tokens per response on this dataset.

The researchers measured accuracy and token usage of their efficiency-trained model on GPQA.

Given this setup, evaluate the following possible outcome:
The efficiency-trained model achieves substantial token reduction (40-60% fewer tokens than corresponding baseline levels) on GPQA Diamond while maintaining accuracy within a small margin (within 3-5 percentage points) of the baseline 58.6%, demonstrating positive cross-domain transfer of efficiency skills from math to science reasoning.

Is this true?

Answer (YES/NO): NO